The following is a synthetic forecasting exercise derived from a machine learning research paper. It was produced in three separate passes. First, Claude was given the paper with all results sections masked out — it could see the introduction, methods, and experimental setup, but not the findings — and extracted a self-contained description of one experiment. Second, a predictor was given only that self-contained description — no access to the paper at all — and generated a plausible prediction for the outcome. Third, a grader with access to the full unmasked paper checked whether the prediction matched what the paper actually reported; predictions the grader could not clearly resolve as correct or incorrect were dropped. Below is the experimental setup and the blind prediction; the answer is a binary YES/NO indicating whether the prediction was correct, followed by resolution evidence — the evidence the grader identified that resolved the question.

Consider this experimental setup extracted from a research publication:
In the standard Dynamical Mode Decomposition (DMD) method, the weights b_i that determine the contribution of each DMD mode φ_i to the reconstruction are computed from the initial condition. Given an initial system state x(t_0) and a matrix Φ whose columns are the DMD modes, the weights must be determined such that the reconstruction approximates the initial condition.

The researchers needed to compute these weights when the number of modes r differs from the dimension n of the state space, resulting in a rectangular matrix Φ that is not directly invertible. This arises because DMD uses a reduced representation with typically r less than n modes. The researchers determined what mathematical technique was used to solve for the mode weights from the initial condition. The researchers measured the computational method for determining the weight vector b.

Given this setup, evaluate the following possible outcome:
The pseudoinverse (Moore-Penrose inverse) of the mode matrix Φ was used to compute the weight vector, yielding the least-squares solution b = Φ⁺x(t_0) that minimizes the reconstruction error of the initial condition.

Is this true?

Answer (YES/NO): YES